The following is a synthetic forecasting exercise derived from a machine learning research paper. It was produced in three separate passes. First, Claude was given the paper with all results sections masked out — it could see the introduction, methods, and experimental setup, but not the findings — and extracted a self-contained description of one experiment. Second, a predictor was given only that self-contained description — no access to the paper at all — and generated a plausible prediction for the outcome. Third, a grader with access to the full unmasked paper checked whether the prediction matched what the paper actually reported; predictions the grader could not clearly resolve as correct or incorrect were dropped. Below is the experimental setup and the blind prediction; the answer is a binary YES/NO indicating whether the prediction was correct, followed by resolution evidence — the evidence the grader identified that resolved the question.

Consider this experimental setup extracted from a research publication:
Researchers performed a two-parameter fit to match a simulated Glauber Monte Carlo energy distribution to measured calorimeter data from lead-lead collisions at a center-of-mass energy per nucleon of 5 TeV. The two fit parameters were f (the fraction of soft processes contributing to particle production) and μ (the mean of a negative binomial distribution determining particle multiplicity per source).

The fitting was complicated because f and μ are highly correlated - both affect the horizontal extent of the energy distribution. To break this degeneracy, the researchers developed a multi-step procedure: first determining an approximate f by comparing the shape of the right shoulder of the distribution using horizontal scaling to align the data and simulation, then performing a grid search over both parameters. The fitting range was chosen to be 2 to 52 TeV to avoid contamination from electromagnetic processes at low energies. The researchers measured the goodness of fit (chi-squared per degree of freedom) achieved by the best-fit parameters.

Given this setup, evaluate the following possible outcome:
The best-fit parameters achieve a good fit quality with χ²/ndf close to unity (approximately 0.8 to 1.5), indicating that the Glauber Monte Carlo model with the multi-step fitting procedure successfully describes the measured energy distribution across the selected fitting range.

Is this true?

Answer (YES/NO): NO